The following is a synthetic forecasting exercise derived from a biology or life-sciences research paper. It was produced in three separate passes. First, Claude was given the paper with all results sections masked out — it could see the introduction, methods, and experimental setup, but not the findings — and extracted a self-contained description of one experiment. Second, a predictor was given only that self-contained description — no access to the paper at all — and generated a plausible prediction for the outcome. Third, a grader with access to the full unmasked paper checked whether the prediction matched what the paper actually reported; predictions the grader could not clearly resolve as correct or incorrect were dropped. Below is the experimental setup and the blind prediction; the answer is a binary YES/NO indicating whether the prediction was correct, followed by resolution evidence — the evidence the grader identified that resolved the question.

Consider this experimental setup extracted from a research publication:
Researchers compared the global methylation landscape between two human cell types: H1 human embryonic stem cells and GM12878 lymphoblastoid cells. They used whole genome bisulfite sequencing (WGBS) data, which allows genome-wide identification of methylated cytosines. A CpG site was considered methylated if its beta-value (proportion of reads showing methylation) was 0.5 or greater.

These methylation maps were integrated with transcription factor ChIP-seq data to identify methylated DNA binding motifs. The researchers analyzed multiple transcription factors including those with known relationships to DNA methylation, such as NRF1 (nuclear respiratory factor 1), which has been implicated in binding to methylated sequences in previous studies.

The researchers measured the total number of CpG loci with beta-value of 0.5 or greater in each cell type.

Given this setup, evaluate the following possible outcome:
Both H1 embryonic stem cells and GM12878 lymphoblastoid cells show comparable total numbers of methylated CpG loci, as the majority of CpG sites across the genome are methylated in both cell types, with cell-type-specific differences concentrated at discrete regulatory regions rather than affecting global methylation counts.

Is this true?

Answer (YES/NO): NO